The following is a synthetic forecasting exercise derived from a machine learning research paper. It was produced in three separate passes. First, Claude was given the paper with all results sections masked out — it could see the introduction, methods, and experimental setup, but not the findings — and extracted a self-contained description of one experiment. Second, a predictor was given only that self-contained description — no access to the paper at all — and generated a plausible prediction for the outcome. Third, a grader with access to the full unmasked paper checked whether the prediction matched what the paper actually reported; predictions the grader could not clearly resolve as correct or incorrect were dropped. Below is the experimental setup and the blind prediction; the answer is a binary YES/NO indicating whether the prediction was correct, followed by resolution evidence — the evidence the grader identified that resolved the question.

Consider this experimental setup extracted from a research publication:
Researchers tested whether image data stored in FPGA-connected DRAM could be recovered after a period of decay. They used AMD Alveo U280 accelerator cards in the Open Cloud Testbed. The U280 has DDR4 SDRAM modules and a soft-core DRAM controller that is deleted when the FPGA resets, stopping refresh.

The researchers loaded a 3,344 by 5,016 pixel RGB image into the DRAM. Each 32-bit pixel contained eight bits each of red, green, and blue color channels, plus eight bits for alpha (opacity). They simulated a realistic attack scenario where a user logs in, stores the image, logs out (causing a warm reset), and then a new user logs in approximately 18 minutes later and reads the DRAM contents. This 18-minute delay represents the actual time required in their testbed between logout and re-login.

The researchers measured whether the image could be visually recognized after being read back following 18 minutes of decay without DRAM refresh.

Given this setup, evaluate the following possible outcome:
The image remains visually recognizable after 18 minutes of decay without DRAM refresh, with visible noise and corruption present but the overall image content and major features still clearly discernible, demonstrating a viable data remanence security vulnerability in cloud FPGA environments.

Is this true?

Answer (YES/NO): YES